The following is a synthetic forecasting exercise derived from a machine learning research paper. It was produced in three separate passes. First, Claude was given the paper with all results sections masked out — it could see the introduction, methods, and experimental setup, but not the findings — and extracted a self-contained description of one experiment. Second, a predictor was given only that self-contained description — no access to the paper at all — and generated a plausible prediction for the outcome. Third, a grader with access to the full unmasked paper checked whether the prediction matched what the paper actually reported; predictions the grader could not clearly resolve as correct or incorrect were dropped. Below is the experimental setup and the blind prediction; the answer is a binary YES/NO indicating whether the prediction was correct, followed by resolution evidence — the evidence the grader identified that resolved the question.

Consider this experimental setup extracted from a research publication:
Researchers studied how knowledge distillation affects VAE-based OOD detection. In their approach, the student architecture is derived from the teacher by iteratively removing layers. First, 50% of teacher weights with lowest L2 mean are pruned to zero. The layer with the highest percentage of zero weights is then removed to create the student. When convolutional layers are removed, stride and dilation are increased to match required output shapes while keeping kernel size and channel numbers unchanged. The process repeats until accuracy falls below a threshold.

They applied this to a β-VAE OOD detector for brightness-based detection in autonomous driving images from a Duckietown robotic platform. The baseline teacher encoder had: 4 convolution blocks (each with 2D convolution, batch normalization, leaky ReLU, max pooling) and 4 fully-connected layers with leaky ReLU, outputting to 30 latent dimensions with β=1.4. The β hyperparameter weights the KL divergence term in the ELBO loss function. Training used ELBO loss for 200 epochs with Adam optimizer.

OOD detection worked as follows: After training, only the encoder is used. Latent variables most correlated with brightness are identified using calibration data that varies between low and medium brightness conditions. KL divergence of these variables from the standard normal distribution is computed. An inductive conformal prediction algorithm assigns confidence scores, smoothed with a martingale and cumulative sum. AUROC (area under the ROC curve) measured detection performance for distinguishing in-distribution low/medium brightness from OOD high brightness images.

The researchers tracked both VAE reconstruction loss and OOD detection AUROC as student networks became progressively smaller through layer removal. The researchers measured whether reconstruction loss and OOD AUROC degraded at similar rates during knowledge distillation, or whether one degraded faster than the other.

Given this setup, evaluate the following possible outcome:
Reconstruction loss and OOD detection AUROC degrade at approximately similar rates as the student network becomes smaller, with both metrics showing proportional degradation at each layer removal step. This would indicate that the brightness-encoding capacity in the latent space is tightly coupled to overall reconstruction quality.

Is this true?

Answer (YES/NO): NO